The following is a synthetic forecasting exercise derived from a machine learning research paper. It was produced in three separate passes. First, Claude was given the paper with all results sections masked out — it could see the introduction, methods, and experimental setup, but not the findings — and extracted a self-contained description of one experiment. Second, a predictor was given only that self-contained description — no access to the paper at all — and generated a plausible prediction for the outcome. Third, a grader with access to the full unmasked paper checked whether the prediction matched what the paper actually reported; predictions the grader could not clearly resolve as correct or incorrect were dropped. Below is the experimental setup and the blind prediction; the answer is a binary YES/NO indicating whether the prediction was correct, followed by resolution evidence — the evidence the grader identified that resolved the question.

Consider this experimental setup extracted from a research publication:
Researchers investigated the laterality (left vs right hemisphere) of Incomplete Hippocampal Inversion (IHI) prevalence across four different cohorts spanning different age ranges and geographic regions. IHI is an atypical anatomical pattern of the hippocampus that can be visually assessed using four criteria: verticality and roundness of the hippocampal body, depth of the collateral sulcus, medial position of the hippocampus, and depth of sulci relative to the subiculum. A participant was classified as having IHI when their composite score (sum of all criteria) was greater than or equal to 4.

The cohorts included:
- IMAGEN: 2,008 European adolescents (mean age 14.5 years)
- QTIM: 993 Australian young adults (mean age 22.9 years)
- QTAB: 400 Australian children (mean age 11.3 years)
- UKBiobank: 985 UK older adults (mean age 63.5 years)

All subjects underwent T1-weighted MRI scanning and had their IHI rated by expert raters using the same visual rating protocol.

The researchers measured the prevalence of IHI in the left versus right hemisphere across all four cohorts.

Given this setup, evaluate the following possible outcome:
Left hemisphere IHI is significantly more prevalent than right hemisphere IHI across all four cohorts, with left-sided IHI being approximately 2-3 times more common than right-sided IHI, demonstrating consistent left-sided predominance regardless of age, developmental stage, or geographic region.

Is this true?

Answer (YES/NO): NO